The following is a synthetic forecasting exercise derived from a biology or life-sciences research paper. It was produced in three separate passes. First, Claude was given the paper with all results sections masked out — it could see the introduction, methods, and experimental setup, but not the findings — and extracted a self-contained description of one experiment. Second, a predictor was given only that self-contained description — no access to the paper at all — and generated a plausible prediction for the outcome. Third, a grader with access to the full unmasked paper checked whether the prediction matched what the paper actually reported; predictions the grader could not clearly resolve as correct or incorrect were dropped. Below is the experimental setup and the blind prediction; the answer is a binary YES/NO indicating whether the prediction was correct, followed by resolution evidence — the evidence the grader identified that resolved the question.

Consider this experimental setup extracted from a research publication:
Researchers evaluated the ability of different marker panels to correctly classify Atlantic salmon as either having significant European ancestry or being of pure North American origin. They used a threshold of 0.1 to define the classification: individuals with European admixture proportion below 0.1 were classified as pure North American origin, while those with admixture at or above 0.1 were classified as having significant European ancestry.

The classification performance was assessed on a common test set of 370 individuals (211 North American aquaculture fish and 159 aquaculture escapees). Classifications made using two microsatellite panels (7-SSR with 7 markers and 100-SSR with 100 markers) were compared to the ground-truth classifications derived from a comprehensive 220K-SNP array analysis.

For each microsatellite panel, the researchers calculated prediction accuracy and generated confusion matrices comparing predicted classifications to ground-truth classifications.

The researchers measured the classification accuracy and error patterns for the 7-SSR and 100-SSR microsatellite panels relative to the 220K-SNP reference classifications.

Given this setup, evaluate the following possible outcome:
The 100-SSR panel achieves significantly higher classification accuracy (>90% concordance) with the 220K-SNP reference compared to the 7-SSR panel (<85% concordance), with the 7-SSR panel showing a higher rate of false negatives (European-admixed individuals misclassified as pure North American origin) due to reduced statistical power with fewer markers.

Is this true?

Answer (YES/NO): NO